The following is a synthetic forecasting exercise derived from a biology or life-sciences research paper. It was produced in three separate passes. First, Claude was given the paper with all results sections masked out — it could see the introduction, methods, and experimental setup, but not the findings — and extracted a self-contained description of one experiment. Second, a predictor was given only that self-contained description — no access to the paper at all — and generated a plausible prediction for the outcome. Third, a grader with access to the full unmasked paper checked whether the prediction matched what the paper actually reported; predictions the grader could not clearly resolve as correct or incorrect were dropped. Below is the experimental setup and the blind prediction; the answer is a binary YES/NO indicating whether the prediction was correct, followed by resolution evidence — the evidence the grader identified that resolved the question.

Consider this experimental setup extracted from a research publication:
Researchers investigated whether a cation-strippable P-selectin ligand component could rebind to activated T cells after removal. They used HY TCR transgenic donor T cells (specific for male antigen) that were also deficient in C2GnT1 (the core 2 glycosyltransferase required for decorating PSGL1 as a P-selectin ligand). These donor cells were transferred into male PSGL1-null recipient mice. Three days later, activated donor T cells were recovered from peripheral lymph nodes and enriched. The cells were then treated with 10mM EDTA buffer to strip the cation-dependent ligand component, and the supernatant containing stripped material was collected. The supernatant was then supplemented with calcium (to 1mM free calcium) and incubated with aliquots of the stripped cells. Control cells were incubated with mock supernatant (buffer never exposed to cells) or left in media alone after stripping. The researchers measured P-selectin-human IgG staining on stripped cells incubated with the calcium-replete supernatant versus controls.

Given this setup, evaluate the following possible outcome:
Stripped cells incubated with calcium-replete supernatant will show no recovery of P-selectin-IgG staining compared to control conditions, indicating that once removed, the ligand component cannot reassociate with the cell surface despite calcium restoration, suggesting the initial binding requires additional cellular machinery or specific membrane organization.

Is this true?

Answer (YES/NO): NO